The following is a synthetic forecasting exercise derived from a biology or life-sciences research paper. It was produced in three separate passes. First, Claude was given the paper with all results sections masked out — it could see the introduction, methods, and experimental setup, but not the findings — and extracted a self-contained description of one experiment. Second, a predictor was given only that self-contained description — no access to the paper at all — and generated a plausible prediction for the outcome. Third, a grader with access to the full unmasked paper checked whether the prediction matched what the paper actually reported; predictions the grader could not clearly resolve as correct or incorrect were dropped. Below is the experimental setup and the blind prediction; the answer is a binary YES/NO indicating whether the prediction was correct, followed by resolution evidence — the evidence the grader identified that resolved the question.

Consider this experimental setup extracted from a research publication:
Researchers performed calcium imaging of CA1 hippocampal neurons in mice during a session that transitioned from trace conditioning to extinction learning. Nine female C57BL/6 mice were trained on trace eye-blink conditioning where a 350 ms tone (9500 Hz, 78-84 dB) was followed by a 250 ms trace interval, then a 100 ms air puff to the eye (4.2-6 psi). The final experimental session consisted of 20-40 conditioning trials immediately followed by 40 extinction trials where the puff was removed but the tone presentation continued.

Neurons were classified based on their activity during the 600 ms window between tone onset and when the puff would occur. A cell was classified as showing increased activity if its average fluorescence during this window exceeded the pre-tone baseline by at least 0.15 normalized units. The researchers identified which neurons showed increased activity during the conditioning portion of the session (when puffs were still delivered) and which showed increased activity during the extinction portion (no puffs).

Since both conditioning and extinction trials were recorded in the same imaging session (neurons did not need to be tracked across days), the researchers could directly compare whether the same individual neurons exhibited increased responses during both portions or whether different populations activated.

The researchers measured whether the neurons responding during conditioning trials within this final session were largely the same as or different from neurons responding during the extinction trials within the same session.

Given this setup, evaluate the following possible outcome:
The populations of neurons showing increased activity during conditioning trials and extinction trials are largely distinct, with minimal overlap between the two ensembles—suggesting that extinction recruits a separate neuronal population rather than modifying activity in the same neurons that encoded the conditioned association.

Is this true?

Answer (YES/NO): YES